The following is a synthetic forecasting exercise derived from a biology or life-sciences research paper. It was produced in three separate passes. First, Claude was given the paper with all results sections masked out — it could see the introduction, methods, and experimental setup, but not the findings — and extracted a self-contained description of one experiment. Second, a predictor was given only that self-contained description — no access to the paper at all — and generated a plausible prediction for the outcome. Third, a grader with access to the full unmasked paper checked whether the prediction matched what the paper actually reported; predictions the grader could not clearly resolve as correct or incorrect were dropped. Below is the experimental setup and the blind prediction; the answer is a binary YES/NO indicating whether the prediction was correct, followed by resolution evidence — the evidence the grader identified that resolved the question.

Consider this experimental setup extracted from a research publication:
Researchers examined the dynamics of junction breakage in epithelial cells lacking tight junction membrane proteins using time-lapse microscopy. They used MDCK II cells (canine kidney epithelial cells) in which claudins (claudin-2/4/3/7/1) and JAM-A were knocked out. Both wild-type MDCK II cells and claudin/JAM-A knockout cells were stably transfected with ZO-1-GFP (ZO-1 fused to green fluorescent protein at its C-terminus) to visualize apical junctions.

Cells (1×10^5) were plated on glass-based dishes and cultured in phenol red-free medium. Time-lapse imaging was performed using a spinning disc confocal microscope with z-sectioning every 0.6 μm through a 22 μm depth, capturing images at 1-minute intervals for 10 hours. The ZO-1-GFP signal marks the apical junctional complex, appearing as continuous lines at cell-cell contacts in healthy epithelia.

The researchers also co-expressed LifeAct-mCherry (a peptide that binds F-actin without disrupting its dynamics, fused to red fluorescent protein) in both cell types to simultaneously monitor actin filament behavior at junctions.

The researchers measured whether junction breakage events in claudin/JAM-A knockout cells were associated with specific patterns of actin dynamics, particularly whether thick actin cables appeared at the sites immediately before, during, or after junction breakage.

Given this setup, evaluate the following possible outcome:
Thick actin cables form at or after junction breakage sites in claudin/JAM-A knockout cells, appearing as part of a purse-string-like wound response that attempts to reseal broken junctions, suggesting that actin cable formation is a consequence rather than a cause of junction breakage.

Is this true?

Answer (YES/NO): NO